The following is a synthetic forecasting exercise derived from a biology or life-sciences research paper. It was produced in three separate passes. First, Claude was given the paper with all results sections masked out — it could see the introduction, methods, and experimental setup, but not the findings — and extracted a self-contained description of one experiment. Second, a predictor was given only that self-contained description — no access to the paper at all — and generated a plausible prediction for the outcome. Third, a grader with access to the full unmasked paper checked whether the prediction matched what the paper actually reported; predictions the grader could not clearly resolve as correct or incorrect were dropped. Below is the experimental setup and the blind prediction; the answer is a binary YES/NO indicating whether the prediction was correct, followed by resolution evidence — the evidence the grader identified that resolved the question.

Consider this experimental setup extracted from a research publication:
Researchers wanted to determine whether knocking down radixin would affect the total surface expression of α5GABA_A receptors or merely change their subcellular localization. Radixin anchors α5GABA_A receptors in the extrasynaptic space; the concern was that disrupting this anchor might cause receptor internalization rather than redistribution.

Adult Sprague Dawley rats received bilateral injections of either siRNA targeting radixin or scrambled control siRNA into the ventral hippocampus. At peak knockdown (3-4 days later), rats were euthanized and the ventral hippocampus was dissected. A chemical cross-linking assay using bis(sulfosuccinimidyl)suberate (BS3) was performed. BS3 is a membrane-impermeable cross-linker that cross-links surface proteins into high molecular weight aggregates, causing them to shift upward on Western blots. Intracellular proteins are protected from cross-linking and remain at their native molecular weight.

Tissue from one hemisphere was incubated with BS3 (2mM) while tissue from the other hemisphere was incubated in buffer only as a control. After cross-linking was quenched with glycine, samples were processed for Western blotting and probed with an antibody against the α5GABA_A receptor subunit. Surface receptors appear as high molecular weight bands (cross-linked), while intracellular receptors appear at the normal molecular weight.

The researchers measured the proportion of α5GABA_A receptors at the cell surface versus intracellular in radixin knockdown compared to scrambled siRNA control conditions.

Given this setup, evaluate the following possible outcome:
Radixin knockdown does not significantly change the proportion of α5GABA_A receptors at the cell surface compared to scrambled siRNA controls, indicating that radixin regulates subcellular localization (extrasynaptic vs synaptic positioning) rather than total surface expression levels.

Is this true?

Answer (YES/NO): YES